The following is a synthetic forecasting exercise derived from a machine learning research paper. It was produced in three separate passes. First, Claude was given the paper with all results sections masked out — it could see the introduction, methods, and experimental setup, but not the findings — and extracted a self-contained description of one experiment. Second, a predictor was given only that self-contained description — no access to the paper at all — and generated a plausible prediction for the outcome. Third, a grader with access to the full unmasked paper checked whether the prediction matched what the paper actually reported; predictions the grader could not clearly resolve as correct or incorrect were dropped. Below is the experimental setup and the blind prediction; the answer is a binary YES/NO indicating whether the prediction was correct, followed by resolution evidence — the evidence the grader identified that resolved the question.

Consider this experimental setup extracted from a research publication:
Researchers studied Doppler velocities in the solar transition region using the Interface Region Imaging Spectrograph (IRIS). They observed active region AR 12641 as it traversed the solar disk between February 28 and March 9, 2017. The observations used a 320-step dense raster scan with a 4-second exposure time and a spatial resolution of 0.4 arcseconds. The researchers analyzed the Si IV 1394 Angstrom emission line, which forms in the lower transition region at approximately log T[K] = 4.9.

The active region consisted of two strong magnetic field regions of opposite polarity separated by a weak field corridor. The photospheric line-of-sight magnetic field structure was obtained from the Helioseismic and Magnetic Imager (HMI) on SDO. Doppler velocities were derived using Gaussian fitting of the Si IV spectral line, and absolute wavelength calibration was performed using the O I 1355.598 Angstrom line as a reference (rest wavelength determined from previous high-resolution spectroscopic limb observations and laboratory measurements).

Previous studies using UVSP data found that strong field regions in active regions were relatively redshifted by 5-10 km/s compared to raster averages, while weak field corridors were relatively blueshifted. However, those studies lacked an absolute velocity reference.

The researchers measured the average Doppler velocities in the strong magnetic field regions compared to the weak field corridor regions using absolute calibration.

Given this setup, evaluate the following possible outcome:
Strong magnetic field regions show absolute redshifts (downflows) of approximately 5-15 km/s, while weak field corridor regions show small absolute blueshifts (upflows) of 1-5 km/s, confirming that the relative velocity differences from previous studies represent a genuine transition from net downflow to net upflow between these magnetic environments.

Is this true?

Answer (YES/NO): NO